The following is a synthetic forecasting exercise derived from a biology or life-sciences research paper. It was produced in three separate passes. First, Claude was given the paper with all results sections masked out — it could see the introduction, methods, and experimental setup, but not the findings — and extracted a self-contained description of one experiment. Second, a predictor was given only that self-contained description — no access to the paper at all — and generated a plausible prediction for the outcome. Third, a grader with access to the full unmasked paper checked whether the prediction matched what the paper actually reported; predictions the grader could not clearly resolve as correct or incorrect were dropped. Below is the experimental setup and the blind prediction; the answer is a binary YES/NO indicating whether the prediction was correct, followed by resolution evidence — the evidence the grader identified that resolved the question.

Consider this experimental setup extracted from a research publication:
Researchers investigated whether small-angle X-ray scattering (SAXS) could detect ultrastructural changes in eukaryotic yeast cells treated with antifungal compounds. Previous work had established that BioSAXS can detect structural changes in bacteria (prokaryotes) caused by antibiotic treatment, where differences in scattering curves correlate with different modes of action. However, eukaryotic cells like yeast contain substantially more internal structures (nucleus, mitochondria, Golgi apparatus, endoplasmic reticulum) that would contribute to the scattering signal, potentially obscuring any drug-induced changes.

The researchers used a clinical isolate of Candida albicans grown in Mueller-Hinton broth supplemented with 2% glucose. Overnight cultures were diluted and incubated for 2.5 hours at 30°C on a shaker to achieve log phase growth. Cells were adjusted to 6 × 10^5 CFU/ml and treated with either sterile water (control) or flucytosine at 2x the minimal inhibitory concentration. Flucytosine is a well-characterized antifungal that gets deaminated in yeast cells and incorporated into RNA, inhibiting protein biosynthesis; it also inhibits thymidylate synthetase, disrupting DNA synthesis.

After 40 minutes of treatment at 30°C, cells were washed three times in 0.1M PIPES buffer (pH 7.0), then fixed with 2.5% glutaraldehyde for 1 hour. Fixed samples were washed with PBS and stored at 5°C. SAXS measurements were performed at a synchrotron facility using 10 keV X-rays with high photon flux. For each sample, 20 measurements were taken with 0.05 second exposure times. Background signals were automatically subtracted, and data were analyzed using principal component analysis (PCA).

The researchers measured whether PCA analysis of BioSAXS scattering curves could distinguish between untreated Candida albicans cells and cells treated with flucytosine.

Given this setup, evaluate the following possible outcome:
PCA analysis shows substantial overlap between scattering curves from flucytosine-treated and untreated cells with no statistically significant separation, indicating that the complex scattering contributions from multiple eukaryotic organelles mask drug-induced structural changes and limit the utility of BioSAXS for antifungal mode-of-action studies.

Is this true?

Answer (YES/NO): NO